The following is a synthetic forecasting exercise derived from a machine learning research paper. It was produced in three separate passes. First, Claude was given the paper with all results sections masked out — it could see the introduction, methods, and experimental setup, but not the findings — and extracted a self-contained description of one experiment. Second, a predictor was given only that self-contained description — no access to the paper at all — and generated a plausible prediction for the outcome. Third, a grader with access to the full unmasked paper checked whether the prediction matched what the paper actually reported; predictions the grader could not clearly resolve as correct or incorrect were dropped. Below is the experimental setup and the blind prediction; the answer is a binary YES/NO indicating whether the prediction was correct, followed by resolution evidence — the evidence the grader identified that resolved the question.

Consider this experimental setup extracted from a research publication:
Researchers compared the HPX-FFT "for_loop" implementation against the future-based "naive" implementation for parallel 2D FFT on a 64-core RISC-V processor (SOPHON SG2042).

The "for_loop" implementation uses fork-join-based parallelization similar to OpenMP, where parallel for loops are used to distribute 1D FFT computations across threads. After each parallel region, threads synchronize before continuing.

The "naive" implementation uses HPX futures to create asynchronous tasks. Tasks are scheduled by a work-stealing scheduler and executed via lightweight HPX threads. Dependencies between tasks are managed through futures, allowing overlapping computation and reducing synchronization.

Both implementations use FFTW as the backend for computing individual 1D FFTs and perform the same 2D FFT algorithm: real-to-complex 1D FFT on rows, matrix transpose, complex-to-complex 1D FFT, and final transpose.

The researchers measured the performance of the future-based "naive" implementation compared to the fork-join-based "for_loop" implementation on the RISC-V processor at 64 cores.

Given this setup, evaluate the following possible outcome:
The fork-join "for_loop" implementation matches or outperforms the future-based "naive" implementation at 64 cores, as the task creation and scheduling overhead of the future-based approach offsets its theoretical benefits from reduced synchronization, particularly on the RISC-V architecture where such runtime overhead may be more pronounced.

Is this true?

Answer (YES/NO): YES